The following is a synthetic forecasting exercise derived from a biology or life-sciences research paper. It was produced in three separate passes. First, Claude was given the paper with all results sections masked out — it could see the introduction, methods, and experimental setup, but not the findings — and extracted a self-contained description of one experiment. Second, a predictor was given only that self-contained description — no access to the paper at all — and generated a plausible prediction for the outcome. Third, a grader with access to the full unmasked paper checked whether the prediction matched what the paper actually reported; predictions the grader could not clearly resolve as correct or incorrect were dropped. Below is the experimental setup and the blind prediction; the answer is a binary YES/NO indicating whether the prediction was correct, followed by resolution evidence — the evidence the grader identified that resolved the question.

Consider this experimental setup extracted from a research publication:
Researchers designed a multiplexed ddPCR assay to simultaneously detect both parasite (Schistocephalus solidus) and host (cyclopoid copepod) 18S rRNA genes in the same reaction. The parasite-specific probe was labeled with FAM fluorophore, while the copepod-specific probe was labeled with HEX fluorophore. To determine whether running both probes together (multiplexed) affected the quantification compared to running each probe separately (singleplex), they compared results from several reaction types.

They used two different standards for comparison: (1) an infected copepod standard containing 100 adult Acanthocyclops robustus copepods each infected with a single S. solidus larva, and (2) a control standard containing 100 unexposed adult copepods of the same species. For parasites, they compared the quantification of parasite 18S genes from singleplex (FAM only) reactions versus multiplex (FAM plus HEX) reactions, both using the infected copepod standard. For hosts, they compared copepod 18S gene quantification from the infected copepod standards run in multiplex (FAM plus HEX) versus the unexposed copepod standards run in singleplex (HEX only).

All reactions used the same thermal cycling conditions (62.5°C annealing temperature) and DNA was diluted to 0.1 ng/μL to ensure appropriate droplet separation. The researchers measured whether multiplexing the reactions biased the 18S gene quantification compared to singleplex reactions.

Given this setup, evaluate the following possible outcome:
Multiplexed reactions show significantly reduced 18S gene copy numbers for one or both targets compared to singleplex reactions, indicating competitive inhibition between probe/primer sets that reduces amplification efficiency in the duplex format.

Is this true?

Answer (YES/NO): NO